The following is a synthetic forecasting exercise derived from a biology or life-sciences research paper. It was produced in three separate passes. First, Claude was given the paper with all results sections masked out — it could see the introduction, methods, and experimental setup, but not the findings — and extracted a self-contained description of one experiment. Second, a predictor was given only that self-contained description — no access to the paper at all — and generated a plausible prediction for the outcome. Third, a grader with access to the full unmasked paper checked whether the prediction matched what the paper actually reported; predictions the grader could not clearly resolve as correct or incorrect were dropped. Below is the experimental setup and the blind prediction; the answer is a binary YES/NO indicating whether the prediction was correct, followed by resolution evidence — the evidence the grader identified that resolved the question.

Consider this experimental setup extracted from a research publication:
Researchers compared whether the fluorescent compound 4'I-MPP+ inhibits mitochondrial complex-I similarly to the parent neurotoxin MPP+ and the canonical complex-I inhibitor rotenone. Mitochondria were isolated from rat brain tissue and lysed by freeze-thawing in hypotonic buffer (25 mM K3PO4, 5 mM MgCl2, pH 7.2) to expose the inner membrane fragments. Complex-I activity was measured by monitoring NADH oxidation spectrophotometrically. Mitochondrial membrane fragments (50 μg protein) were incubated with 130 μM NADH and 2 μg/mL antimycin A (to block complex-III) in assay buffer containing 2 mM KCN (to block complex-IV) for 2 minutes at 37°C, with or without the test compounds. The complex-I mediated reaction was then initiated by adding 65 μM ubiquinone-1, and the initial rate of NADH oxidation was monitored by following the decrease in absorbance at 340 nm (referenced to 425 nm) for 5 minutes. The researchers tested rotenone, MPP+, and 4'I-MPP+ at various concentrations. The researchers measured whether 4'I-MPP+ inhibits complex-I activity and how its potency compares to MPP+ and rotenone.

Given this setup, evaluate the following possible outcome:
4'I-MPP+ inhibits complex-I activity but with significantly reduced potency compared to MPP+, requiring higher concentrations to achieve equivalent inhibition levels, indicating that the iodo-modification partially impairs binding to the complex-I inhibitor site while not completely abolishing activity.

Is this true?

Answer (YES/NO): NO